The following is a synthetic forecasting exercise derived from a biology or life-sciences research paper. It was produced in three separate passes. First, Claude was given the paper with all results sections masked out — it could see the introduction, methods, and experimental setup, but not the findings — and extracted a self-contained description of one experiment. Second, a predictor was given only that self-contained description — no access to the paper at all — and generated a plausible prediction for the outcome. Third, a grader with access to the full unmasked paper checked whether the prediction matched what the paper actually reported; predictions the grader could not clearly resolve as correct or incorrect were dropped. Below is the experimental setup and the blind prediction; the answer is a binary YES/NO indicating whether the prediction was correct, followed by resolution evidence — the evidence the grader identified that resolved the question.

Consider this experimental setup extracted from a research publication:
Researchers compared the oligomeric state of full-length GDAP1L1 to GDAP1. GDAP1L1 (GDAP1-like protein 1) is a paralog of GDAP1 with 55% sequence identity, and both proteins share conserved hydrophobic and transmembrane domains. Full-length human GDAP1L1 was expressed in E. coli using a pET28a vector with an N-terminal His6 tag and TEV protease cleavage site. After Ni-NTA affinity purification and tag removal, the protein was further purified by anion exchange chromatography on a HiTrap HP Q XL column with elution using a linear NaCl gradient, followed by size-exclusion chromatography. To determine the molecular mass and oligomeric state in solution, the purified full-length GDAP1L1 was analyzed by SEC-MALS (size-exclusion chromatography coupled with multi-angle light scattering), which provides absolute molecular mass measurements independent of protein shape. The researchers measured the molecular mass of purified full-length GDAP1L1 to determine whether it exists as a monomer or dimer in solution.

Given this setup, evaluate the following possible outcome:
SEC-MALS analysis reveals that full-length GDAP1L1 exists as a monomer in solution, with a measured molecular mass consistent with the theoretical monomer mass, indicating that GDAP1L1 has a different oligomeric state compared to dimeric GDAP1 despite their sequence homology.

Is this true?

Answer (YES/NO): YES